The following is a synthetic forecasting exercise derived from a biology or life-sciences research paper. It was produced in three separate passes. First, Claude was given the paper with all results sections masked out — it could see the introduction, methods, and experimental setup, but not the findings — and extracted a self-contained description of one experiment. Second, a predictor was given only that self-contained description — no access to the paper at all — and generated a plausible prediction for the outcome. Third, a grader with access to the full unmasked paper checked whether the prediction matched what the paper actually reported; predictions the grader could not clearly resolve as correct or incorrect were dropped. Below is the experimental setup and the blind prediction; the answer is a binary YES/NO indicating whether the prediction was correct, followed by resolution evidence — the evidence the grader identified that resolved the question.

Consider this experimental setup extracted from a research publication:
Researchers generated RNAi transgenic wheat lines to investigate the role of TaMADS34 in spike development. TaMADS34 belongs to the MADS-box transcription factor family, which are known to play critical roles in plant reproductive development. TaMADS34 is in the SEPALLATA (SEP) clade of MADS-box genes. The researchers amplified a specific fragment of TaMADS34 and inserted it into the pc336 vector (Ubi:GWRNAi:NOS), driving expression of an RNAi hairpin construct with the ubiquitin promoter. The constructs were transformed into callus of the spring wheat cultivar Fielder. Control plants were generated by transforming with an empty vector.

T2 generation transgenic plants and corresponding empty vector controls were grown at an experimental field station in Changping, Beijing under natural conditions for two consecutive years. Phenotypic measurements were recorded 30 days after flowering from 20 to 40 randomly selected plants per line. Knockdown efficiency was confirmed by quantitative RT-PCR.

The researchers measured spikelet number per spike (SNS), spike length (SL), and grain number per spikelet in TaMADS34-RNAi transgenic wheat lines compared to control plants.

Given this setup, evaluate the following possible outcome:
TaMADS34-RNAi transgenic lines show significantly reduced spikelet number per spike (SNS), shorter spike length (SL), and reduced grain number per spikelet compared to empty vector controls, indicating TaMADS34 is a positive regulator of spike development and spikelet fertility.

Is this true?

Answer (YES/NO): NO